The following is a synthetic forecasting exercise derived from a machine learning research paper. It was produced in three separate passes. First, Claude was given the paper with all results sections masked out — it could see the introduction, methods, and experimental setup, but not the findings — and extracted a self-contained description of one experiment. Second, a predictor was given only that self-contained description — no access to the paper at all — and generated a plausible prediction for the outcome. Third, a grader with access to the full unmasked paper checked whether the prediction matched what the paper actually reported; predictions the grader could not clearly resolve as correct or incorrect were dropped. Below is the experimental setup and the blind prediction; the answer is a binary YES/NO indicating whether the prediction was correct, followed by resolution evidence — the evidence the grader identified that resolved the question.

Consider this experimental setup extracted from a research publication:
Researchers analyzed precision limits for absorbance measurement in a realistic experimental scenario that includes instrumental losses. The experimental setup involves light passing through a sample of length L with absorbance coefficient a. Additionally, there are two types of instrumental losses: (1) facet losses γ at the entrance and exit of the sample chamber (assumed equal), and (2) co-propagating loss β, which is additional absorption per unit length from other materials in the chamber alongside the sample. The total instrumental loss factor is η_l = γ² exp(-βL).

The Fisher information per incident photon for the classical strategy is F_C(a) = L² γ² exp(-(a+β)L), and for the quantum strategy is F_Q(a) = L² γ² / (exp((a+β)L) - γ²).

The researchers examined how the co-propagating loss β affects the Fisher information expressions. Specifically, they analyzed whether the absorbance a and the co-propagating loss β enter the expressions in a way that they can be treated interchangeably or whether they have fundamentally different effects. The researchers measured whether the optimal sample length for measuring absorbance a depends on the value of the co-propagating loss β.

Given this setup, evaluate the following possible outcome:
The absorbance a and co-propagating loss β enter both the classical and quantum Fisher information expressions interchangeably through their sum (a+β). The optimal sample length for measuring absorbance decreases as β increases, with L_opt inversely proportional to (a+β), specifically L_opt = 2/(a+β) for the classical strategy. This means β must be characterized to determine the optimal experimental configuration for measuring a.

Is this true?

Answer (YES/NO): YES